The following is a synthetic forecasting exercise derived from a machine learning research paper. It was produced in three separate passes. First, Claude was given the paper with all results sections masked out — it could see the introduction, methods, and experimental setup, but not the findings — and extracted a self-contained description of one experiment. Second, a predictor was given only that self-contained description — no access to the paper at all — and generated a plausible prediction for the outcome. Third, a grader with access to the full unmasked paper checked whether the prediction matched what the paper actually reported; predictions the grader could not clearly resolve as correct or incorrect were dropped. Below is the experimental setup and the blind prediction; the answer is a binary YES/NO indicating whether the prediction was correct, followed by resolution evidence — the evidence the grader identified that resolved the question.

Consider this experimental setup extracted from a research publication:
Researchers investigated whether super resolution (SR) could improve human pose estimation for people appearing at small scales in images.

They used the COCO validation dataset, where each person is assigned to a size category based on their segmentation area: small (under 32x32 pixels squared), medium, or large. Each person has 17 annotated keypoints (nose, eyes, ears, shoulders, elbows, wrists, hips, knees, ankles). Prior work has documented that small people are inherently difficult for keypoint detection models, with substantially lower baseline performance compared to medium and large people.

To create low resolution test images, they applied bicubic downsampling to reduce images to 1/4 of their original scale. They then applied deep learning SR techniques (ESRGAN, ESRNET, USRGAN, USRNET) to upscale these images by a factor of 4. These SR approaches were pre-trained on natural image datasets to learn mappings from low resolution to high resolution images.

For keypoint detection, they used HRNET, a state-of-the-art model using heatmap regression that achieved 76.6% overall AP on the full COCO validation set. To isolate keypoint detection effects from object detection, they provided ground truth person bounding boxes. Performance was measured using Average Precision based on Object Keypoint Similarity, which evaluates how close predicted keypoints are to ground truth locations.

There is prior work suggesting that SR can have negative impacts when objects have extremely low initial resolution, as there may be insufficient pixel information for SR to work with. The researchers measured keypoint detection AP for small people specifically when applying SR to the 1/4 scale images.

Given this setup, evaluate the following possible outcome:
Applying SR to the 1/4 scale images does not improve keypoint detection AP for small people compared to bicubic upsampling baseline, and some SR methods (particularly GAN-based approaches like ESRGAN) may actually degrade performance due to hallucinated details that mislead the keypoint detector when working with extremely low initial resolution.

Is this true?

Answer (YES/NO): NO